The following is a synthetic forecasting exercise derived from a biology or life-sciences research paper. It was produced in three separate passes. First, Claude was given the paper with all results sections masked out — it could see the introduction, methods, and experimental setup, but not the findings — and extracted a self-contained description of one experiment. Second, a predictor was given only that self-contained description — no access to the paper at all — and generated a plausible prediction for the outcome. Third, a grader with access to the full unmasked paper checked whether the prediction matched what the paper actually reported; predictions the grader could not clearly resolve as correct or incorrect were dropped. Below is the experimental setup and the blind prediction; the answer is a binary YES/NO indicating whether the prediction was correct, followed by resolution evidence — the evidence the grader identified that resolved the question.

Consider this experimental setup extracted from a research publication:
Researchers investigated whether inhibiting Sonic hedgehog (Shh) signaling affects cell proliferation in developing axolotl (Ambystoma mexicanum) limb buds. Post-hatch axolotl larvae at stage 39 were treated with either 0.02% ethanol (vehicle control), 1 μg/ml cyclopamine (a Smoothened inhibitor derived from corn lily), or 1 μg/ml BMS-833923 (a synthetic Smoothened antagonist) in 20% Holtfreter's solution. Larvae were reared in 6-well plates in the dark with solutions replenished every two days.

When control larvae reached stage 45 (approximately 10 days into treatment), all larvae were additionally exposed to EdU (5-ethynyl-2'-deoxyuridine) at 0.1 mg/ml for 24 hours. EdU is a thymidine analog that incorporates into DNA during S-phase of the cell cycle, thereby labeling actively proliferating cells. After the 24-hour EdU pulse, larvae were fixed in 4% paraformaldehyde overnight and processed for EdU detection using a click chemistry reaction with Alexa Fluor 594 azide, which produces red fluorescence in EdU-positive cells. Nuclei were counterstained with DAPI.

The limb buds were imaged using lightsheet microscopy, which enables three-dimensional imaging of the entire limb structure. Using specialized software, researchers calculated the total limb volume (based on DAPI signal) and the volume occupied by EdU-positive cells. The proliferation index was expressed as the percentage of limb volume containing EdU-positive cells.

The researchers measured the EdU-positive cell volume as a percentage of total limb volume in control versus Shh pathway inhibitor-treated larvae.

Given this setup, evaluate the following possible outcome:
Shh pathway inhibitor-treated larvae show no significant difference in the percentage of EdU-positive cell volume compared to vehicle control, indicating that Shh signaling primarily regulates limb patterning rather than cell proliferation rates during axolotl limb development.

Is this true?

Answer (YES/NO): NO